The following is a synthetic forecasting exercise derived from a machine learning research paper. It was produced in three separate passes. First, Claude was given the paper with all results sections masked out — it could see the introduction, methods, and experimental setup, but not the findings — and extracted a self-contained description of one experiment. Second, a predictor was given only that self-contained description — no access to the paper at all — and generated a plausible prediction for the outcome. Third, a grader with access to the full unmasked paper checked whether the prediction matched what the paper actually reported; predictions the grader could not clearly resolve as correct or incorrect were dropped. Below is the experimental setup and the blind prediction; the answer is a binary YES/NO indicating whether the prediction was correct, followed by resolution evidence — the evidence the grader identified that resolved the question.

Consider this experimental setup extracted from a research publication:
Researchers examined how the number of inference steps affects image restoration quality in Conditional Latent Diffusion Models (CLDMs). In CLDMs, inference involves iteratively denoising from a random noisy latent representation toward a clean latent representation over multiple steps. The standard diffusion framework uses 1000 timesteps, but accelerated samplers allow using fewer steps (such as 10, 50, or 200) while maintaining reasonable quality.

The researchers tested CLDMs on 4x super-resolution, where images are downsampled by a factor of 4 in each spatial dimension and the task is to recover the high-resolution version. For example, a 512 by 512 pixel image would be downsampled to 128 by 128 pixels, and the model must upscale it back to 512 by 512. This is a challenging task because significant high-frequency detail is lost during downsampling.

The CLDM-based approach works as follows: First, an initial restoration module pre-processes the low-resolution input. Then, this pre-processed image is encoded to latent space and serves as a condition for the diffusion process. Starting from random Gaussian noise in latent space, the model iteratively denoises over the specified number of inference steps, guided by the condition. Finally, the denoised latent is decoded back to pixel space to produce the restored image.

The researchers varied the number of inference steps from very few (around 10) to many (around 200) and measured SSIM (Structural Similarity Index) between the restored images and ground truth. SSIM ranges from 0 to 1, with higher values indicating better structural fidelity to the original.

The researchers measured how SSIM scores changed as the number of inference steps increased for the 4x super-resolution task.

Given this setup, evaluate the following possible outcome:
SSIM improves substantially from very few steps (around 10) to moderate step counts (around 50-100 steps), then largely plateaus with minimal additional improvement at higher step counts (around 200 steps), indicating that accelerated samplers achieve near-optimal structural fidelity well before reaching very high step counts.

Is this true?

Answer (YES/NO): NO